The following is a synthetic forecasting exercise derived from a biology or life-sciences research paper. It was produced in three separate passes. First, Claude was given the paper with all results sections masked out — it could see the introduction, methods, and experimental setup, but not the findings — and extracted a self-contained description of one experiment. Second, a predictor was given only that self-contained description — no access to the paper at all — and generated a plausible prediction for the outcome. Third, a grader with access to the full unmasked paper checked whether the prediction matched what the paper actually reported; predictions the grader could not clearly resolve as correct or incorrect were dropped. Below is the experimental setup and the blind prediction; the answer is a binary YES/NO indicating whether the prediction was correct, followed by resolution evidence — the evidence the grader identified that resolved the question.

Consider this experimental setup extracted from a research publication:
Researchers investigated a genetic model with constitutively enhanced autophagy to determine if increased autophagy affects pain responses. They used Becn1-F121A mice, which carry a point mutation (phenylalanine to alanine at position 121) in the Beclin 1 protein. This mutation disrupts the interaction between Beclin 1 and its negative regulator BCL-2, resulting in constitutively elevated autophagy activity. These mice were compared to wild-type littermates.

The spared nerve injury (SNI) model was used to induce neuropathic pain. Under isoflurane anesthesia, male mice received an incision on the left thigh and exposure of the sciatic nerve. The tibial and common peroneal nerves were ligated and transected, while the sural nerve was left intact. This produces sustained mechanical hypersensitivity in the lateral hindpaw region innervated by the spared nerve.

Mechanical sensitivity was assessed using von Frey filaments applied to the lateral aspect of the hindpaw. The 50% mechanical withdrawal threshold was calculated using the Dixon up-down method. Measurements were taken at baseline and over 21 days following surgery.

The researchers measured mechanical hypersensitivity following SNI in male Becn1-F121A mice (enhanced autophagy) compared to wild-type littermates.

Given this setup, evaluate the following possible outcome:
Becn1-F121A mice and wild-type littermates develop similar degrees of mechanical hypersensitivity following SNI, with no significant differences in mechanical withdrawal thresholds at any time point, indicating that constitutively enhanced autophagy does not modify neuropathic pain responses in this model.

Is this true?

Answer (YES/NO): YES